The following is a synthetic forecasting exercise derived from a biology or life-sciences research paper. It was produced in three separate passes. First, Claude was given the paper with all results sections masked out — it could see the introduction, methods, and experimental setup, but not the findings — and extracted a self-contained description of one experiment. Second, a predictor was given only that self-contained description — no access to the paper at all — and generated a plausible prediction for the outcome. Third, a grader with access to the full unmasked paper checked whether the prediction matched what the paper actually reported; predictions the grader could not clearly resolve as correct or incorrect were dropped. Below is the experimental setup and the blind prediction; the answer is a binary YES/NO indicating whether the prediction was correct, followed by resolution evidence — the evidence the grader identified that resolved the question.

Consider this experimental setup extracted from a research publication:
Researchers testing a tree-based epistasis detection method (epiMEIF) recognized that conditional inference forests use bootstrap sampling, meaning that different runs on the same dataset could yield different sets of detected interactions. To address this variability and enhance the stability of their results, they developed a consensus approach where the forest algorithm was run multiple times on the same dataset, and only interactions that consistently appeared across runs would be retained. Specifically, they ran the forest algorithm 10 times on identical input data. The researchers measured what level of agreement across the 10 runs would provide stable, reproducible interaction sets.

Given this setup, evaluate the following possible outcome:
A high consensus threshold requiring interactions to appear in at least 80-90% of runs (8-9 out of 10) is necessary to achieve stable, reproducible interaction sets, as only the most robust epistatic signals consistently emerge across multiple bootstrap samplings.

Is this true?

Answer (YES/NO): YES